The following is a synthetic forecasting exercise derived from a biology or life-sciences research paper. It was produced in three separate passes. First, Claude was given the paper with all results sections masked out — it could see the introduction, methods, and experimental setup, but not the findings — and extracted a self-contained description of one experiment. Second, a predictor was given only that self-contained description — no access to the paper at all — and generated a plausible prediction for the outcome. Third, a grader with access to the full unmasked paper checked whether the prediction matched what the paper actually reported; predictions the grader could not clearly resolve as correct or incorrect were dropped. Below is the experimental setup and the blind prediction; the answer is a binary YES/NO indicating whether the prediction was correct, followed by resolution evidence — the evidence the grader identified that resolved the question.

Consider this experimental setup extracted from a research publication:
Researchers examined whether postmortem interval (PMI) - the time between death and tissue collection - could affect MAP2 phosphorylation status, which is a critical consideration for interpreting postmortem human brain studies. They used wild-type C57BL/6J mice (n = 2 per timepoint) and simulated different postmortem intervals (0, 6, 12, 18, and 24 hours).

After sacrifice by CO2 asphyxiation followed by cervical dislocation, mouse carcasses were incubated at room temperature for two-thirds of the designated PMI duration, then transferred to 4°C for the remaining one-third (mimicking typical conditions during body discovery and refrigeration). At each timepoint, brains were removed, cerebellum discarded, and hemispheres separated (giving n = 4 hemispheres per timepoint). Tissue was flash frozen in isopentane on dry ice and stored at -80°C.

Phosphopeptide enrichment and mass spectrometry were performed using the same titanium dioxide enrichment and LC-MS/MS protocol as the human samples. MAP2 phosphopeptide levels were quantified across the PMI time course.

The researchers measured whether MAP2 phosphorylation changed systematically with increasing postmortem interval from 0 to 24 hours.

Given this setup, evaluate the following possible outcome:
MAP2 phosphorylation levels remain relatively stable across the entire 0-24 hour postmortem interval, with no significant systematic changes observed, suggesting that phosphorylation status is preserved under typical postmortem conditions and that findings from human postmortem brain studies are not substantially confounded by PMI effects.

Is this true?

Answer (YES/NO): NO